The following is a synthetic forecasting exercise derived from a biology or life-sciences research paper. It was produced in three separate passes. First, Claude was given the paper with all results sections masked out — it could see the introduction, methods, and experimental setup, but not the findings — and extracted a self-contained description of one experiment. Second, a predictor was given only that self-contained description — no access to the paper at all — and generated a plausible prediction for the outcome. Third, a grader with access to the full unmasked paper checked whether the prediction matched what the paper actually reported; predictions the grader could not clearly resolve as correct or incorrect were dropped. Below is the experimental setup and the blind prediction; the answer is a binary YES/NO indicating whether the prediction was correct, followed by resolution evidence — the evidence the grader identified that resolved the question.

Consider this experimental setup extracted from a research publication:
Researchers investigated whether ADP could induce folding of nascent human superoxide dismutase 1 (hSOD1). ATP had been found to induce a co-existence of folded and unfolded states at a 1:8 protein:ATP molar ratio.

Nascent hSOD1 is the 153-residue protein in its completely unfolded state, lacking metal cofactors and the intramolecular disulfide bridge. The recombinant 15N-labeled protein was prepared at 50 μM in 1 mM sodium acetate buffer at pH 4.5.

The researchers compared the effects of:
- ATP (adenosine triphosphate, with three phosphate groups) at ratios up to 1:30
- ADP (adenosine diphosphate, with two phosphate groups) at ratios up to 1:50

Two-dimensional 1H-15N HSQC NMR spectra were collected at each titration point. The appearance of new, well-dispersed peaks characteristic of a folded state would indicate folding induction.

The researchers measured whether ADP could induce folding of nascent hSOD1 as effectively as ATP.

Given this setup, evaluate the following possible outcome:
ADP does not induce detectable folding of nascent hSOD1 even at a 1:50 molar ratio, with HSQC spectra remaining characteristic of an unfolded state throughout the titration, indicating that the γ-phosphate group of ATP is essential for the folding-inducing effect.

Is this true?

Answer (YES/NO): YES